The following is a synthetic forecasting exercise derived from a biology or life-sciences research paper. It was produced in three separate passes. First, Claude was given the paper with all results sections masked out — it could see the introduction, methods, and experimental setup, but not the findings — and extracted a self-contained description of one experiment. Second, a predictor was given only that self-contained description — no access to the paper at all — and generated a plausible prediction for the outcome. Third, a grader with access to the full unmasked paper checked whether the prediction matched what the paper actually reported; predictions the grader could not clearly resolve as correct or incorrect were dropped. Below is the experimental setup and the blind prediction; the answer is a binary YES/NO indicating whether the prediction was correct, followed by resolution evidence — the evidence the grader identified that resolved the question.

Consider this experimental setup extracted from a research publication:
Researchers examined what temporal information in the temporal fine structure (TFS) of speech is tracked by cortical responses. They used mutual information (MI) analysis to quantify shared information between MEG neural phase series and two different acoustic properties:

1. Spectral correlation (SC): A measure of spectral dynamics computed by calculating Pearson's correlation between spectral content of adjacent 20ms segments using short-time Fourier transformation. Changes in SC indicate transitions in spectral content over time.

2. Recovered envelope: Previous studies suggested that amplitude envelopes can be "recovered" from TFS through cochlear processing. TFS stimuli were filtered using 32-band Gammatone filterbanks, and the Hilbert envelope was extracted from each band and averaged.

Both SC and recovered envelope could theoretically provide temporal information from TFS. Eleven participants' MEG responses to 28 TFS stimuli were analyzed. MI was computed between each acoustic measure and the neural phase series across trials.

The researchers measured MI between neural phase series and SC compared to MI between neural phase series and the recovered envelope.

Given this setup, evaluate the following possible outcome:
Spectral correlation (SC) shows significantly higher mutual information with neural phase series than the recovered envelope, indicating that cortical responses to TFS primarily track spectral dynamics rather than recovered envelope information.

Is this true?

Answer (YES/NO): YES